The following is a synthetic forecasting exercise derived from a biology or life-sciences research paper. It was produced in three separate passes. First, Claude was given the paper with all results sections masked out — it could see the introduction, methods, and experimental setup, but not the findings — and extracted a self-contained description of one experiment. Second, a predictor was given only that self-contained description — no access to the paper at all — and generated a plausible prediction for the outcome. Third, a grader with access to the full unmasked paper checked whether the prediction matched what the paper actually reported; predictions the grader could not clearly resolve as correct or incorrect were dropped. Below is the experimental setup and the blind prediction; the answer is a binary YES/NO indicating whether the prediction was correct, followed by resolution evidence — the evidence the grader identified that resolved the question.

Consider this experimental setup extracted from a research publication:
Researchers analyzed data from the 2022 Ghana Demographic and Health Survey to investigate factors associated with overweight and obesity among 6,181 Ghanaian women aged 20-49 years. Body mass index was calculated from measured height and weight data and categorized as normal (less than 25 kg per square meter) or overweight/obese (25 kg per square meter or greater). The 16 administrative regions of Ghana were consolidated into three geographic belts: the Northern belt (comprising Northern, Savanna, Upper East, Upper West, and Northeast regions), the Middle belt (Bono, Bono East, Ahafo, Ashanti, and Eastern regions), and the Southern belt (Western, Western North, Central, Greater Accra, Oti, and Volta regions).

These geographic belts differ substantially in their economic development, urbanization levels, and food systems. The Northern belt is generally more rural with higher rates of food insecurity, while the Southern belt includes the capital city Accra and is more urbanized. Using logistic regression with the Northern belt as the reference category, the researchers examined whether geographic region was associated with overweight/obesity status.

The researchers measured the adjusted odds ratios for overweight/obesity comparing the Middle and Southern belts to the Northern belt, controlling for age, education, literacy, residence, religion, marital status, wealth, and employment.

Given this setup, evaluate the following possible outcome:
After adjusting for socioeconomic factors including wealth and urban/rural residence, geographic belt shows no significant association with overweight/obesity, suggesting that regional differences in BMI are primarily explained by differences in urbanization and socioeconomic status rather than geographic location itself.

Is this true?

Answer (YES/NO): NO